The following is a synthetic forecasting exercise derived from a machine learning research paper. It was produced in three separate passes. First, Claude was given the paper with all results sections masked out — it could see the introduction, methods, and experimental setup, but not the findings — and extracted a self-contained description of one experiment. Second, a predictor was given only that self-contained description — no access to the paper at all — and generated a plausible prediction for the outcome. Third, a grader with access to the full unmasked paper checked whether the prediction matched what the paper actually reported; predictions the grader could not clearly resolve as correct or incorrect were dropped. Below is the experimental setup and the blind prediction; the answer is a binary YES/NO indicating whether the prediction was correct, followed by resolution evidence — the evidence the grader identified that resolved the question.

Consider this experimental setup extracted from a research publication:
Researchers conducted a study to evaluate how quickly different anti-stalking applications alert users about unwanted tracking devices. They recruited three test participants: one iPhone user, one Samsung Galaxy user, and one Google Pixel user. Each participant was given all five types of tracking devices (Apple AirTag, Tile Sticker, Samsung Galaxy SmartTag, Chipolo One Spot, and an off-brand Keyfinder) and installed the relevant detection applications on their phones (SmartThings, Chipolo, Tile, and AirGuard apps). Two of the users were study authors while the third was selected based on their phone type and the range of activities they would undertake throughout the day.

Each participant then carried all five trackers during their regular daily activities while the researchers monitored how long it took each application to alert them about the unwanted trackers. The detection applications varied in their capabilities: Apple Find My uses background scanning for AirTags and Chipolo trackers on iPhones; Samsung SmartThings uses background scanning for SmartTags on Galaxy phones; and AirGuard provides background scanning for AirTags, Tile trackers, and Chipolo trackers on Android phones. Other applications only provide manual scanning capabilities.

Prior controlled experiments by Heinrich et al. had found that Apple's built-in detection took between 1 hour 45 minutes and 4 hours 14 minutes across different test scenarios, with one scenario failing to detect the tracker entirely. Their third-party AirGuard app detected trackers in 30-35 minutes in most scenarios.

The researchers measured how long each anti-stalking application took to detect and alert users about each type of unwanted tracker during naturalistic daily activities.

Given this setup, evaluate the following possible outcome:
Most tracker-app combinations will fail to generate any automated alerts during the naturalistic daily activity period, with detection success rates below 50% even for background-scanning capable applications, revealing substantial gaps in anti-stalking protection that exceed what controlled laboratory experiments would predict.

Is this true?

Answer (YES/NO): NO